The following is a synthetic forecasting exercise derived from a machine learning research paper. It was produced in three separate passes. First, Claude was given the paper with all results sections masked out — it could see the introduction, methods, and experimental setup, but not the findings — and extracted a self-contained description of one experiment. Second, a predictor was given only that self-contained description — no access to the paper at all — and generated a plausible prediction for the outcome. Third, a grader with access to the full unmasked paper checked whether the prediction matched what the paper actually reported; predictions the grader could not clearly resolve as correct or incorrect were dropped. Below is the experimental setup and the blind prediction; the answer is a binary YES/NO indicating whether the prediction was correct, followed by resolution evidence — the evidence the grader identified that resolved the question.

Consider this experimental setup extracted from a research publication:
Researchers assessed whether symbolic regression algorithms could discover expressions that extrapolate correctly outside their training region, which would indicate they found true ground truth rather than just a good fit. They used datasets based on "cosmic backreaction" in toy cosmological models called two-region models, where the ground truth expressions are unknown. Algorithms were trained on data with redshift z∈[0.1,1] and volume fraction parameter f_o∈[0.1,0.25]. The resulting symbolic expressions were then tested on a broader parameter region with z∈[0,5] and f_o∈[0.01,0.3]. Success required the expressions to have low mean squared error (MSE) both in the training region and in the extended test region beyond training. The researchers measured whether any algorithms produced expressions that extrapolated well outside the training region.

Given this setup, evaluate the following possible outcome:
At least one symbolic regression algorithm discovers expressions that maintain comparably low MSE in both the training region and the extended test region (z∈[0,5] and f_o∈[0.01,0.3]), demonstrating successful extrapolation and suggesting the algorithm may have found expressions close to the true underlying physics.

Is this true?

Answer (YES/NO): NO